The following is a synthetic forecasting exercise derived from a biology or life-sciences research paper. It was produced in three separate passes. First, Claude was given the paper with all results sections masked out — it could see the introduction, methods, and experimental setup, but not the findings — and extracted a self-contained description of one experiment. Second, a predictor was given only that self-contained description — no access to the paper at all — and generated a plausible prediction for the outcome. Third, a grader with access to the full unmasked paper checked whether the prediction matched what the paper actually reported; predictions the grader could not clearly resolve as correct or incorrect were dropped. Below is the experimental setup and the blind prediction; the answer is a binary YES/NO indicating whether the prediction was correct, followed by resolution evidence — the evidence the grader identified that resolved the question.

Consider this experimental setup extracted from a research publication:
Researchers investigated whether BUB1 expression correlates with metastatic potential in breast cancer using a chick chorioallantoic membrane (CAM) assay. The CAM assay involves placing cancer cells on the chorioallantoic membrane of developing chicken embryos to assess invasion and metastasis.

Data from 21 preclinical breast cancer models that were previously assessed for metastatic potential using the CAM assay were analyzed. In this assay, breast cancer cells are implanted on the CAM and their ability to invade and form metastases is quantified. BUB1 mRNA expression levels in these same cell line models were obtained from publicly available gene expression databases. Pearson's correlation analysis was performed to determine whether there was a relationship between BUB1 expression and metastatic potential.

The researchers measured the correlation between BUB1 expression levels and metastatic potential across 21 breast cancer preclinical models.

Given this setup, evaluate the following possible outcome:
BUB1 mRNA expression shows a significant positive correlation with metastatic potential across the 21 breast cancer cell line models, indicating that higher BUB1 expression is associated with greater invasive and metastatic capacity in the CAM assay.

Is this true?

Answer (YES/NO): YES